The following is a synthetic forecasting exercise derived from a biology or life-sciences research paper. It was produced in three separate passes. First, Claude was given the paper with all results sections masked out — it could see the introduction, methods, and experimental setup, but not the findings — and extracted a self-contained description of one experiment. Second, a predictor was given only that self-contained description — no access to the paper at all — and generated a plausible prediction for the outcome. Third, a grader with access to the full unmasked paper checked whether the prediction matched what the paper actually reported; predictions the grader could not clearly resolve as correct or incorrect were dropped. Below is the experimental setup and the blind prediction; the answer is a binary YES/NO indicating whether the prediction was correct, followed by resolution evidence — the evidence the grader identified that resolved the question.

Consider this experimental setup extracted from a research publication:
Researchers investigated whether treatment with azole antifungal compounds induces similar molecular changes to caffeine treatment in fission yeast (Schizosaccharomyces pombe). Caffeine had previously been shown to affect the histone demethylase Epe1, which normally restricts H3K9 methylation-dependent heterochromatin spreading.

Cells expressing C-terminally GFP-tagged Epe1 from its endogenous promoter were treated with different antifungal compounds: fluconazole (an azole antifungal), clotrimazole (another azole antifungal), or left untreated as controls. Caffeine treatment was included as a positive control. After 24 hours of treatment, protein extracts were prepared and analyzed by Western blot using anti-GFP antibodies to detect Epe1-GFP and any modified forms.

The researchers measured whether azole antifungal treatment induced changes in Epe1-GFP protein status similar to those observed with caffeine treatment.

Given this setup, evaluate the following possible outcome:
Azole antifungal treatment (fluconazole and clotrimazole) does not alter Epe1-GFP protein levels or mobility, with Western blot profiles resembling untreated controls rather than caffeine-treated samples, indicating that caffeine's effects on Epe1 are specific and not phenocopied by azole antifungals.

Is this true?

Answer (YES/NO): NO